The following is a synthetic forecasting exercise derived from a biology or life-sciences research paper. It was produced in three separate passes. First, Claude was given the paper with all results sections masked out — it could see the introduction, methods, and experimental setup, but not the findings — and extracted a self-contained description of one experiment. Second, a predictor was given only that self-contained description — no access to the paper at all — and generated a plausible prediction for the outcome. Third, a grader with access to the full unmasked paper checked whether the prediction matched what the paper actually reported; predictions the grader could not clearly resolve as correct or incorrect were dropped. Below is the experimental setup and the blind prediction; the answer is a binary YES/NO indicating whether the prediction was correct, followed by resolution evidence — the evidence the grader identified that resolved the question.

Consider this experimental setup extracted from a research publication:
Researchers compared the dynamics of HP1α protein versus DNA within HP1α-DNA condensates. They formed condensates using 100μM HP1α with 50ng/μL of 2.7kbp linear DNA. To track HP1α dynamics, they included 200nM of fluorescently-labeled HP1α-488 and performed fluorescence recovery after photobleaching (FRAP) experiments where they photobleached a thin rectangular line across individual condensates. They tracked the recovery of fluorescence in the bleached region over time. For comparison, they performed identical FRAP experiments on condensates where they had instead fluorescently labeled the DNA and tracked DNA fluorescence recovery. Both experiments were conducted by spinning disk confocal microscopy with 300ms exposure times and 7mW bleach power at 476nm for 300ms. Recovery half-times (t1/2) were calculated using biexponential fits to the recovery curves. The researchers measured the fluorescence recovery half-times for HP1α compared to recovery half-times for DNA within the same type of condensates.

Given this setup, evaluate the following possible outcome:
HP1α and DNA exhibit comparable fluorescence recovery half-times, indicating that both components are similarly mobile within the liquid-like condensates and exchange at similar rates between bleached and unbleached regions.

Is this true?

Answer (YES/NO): NO